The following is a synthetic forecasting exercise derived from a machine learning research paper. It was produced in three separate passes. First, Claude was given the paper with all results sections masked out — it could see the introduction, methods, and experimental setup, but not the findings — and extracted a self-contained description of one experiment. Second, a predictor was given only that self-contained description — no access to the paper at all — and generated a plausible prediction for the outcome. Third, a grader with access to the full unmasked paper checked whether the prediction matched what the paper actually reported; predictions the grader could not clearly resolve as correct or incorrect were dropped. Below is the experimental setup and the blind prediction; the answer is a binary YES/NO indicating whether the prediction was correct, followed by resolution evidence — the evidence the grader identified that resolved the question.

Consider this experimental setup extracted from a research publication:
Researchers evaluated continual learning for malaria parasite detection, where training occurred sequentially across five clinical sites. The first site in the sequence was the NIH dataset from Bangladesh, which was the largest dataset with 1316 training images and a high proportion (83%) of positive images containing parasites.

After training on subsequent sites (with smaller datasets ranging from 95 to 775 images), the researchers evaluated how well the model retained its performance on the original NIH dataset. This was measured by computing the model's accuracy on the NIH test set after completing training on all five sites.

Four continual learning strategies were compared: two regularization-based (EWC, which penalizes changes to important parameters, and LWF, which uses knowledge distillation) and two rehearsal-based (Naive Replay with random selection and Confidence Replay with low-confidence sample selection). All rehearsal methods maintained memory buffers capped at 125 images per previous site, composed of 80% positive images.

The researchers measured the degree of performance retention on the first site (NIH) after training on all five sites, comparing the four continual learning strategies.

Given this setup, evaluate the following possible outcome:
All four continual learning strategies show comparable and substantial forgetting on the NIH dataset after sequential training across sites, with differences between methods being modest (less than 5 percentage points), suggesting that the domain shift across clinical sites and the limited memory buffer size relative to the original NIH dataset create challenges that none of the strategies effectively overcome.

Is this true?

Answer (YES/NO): NO